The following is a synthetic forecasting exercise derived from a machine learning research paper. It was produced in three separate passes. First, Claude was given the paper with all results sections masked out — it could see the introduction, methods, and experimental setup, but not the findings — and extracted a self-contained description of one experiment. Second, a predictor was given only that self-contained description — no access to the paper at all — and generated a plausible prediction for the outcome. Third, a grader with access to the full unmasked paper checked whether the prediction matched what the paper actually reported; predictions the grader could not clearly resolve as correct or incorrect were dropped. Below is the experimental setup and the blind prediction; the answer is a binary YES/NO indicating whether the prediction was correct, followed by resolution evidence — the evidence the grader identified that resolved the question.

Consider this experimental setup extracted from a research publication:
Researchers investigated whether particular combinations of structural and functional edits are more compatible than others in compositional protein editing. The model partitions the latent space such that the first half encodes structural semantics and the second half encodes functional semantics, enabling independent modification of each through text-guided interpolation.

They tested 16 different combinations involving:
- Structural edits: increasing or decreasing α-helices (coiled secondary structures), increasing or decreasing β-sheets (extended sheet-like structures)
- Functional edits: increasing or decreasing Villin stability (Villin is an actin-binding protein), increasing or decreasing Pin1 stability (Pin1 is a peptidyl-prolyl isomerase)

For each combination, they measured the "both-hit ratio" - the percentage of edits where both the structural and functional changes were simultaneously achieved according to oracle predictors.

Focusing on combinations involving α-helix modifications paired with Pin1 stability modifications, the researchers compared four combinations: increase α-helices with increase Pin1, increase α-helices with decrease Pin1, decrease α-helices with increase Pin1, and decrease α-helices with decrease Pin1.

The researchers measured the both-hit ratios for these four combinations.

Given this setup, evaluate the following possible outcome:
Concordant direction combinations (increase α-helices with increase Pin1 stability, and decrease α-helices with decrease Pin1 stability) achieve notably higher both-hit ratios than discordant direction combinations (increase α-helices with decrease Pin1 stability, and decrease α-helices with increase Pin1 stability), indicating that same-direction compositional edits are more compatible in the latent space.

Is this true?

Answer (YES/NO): NO